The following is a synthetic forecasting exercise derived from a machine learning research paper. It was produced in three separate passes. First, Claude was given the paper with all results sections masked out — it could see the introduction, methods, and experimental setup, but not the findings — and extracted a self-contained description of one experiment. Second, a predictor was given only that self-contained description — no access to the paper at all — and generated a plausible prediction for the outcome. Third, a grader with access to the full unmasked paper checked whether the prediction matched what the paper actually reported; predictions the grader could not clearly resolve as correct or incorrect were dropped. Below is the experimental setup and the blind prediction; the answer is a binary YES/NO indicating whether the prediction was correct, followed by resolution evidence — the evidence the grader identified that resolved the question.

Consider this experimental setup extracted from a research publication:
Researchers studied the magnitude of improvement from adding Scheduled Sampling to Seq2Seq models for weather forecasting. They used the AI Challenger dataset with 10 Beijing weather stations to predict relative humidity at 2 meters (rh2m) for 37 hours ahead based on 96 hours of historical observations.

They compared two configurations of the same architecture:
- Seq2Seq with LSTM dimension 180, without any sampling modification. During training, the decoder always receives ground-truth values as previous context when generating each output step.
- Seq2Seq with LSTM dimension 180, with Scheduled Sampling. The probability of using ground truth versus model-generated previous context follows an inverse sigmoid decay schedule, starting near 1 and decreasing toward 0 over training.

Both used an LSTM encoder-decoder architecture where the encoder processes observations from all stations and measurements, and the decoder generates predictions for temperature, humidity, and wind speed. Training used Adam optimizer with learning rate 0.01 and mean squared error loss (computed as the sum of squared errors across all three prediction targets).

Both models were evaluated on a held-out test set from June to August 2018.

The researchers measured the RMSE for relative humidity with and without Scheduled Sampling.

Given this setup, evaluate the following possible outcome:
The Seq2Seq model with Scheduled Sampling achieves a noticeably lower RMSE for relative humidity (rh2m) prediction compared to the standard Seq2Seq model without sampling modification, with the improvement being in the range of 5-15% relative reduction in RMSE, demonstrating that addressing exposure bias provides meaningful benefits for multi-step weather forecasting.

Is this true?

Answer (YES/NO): YES